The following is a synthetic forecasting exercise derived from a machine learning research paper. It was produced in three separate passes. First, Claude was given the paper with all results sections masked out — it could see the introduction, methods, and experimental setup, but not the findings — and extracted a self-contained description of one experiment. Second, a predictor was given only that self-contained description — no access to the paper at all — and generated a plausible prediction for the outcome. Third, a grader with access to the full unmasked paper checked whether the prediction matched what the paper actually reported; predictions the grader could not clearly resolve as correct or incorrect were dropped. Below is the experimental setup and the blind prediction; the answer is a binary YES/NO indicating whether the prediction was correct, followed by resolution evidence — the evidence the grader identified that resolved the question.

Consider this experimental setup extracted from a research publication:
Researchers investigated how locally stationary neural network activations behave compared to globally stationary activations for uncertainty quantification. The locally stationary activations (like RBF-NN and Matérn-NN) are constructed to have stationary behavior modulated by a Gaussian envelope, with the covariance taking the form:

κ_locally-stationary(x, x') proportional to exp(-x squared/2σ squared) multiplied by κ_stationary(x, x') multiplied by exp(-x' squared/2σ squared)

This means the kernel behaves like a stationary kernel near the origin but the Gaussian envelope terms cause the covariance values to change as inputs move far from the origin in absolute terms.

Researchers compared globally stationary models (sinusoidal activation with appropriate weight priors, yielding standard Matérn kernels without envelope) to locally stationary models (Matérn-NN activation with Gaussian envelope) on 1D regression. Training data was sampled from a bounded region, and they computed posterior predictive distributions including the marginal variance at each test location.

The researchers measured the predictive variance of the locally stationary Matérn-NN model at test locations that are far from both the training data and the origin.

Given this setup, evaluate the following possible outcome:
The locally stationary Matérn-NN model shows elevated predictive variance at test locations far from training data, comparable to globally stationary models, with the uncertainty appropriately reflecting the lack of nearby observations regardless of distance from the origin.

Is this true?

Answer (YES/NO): NO